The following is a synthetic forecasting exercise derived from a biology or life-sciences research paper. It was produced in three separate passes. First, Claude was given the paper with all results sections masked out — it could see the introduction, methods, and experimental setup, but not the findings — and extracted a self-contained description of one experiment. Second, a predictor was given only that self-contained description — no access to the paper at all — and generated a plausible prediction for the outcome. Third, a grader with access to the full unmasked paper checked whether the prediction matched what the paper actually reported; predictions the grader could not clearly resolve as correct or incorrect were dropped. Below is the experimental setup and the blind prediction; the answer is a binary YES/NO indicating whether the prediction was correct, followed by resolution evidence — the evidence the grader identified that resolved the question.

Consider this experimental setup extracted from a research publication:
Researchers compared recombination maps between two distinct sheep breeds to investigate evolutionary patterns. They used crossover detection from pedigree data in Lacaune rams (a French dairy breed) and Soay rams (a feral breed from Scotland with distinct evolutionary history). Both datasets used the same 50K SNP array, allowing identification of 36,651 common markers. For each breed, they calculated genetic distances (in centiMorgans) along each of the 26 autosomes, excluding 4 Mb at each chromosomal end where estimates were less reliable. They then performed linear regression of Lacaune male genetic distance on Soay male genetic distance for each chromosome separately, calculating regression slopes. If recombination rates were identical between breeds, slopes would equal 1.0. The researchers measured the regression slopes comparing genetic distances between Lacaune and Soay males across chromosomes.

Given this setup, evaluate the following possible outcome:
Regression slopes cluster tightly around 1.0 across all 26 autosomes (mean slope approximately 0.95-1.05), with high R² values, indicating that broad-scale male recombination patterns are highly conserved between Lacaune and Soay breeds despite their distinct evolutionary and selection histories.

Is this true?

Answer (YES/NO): NO